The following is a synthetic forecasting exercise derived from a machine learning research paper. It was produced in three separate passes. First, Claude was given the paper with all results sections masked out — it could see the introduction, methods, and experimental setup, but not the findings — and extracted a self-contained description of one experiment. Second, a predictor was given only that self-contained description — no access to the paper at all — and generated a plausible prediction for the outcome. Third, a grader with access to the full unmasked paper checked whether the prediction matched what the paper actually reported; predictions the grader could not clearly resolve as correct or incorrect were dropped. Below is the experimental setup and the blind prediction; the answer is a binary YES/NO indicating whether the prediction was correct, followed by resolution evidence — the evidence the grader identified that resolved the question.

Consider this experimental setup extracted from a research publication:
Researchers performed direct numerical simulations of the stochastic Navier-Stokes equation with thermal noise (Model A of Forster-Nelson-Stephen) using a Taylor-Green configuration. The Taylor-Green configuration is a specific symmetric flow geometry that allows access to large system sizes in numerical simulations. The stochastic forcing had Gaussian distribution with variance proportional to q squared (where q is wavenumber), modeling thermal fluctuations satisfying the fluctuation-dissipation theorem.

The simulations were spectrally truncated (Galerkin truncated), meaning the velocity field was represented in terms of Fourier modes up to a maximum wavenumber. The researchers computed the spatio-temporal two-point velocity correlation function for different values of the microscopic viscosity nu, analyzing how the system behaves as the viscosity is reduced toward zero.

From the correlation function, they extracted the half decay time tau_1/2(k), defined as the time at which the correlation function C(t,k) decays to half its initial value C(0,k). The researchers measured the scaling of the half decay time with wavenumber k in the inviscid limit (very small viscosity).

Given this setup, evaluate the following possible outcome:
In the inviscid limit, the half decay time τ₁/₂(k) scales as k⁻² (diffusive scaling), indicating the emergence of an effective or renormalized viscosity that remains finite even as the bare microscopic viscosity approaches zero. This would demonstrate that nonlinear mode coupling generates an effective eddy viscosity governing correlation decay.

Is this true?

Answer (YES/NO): NO